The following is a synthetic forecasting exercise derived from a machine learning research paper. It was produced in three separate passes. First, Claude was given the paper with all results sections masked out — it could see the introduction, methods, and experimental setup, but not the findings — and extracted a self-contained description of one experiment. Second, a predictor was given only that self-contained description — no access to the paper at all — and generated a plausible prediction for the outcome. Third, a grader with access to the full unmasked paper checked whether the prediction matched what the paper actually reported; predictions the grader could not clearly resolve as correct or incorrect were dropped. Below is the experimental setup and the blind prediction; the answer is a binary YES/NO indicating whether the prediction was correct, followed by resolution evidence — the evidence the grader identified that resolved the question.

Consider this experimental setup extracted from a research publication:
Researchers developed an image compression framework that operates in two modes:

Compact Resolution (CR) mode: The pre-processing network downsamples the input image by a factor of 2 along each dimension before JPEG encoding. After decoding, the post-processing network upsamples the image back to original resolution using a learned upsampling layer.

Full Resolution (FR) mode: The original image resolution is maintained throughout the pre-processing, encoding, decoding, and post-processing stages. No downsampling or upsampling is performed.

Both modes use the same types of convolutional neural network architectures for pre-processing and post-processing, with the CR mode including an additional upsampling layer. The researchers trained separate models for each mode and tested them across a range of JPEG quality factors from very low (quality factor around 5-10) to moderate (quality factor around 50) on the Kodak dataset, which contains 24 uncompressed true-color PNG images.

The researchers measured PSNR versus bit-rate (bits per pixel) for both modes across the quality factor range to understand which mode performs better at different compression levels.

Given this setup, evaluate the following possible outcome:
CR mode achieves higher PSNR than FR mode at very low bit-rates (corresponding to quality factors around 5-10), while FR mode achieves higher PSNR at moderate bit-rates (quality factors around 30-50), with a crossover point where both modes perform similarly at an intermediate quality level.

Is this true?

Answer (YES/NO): YES